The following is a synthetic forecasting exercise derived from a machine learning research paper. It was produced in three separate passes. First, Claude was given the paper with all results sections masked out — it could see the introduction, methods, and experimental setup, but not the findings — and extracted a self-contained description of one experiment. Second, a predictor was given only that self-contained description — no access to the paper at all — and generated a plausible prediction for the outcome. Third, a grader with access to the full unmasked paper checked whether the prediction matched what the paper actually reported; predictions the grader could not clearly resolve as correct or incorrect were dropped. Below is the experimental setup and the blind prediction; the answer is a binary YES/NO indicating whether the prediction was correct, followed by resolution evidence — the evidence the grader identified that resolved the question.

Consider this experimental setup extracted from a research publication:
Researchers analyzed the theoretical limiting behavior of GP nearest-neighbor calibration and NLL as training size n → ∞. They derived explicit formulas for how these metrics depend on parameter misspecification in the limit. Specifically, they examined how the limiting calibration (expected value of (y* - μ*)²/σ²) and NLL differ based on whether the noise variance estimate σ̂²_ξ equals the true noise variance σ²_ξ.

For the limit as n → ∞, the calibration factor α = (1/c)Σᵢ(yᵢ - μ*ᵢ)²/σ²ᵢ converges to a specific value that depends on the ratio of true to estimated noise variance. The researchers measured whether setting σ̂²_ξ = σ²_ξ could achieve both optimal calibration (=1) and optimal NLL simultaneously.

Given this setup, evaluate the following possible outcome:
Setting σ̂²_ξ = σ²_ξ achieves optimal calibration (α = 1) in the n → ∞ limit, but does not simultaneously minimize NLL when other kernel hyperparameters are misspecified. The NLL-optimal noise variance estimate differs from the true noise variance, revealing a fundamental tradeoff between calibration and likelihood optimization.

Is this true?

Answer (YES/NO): NO